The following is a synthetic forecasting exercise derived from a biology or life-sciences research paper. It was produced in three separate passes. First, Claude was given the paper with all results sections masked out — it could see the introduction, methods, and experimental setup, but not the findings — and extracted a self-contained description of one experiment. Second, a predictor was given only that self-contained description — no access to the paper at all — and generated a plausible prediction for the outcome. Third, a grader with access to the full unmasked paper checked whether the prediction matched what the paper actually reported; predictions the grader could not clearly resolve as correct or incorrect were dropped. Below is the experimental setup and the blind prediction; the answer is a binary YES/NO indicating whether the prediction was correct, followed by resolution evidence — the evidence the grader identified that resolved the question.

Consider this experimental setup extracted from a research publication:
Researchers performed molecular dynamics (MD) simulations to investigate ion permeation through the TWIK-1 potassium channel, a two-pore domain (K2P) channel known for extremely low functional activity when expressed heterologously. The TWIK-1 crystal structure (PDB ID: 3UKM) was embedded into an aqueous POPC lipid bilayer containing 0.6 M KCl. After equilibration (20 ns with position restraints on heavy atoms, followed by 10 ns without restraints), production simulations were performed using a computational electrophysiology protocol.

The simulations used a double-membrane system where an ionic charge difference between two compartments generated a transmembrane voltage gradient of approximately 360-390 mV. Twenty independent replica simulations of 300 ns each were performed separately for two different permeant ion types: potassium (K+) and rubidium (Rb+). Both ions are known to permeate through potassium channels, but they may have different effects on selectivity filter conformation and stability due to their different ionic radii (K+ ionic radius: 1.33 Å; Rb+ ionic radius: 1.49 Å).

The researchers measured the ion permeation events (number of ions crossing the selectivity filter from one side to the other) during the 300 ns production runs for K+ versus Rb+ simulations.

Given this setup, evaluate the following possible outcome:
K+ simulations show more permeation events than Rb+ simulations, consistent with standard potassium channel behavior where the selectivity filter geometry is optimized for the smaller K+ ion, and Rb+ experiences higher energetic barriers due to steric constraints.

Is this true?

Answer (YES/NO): NO